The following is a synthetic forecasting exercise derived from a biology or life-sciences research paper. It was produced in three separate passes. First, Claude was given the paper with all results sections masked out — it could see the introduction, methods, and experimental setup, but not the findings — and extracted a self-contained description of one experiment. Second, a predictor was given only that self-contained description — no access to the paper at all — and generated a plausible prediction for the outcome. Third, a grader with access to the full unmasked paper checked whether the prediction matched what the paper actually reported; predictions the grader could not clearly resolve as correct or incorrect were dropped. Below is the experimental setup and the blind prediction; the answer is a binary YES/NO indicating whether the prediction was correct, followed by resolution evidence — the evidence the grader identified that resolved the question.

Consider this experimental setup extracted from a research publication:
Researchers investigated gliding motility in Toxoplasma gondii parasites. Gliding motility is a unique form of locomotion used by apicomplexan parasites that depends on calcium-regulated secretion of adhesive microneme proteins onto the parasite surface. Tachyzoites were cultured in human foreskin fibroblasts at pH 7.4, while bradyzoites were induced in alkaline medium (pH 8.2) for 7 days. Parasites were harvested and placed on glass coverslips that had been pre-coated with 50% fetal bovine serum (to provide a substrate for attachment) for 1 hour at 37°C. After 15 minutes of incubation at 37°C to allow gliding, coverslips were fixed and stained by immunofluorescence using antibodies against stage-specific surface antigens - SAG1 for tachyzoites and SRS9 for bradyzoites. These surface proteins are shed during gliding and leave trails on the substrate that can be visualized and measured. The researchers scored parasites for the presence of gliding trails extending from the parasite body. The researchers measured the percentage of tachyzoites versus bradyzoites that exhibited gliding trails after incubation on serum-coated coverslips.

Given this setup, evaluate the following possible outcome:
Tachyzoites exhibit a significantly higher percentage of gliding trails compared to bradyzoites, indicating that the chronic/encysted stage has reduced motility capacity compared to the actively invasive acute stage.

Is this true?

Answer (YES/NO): YES